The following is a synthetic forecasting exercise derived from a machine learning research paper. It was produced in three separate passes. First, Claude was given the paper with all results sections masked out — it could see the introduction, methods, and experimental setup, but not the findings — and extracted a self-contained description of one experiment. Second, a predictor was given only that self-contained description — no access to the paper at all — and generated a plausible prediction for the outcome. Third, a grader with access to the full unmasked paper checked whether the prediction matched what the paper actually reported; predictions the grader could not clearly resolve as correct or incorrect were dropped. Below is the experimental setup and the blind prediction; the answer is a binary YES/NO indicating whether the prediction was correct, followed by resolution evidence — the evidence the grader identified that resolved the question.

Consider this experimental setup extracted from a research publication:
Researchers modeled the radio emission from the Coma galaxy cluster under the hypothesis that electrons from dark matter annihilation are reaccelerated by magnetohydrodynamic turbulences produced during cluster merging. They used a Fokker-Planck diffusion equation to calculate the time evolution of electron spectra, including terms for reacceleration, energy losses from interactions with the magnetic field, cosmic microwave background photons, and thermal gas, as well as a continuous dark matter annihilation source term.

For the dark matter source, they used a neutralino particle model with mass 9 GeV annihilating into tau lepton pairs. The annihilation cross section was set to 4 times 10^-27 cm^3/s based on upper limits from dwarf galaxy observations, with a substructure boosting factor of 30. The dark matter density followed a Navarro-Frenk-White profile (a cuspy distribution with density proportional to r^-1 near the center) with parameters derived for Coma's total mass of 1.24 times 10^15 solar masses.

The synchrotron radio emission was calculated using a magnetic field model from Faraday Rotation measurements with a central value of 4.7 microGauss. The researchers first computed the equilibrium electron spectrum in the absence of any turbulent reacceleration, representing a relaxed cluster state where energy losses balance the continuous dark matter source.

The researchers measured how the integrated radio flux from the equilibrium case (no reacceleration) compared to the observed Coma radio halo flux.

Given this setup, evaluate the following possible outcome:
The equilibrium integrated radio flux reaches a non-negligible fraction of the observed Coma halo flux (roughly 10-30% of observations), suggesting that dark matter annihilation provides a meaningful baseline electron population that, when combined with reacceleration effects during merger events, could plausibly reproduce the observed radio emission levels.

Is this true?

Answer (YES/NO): YES